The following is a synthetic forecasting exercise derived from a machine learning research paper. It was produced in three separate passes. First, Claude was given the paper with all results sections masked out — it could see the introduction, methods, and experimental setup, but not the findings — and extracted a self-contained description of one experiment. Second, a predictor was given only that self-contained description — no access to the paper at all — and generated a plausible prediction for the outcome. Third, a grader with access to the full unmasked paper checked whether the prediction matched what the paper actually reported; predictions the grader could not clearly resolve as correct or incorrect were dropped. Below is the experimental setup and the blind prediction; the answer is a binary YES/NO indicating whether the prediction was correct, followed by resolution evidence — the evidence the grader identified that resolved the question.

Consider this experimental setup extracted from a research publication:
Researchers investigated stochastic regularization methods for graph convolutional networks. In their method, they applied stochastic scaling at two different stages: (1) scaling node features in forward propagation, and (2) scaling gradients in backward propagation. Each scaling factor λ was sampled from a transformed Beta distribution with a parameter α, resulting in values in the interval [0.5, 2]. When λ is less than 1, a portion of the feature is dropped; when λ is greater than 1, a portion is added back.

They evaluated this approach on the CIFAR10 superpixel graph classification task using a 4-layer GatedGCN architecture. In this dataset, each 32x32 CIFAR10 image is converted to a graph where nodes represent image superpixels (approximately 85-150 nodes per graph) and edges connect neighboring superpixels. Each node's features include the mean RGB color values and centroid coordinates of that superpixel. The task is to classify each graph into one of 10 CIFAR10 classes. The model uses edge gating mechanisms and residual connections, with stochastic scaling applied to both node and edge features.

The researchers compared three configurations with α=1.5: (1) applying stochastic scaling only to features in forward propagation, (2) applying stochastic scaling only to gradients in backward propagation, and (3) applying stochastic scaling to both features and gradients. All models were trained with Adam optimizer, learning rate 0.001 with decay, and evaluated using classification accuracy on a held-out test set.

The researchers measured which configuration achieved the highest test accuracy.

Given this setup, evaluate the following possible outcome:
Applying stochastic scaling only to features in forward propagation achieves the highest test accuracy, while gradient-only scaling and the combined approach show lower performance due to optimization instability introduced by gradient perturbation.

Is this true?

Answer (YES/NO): NO